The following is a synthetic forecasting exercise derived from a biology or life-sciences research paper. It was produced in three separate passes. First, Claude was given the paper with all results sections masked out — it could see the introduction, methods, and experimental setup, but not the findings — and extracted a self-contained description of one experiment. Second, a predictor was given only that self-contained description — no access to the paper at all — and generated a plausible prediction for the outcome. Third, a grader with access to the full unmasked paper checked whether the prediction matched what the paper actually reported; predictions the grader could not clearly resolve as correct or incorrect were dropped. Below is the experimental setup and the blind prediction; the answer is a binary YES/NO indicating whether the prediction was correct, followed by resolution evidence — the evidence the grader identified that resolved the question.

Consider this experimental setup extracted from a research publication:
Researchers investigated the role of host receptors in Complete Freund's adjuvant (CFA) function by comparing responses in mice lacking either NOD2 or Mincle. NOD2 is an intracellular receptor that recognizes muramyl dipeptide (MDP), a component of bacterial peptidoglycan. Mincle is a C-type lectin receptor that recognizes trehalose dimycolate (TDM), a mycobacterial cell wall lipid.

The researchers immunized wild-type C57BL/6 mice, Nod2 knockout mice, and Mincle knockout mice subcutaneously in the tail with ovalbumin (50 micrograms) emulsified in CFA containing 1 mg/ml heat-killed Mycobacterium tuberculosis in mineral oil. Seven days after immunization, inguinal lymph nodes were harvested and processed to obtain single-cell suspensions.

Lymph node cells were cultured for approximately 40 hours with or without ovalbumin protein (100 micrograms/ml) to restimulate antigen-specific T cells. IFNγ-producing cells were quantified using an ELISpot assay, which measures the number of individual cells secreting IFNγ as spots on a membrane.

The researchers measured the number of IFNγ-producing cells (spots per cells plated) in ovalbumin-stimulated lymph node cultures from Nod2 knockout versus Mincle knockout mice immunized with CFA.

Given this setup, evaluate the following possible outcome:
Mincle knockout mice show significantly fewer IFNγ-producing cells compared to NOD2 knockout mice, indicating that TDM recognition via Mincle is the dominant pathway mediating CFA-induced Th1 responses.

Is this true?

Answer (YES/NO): NO